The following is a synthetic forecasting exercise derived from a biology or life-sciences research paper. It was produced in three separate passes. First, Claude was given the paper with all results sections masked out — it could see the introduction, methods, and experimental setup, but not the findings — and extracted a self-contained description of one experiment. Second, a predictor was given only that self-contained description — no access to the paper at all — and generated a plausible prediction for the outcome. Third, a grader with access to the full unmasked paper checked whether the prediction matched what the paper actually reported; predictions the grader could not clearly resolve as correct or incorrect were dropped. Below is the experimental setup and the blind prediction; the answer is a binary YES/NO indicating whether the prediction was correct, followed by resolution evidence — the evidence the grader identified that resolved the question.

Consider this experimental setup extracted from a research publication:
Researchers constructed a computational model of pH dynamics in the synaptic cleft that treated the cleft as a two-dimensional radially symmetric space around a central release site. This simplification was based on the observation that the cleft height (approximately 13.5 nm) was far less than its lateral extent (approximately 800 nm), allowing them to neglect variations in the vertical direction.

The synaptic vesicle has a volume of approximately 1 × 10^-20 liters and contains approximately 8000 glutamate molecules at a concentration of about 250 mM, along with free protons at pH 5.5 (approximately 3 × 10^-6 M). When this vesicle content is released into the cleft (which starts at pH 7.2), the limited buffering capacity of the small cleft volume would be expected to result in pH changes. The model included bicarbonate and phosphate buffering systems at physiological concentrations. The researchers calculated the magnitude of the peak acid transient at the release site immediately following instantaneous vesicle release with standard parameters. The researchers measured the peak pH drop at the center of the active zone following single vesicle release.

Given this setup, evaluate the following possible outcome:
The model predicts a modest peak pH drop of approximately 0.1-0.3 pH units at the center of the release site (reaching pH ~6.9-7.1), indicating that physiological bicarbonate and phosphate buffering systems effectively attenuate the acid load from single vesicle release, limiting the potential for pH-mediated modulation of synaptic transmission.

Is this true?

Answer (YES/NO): NO